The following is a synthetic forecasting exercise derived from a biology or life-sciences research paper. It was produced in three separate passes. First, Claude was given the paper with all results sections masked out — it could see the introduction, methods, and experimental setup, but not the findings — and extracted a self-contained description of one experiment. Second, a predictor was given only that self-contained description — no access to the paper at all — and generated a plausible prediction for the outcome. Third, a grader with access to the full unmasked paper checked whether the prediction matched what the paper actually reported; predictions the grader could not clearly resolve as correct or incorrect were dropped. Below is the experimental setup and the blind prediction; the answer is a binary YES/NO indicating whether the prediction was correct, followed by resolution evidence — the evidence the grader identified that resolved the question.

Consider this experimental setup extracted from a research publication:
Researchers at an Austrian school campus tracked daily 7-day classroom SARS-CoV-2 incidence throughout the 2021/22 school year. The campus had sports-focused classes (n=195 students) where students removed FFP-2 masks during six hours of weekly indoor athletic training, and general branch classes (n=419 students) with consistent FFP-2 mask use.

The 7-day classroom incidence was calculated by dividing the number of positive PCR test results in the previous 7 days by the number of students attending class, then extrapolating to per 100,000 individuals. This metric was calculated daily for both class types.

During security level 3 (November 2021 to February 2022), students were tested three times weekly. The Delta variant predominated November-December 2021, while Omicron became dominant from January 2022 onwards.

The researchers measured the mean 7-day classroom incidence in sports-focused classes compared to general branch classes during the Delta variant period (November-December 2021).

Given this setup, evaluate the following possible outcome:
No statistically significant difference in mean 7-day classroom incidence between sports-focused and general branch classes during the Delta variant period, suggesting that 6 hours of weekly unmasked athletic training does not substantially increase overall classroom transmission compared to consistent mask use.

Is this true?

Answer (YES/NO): NO